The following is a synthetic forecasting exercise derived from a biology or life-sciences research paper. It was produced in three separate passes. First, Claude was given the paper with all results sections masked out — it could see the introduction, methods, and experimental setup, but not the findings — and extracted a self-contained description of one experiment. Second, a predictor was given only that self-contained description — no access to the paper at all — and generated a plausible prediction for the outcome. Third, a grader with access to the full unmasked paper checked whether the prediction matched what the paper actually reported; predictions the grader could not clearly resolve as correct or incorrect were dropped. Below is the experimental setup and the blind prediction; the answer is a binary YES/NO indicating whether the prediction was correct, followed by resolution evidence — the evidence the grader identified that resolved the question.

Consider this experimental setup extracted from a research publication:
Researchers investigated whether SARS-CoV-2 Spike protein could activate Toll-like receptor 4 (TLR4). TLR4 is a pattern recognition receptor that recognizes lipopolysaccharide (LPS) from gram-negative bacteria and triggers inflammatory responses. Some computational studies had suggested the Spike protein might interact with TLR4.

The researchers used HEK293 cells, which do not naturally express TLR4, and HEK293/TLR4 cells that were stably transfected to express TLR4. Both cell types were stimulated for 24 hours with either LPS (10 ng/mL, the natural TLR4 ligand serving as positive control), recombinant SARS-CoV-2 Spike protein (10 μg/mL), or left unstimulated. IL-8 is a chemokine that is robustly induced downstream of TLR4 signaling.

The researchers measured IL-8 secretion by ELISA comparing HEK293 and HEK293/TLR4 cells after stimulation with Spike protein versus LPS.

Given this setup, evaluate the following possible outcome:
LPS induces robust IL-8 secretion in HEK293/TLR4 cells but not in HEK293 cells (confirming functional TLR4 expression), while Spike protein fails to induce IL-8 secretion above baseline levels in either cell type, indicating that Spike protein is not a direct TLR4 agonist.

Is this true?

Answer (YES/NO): YES